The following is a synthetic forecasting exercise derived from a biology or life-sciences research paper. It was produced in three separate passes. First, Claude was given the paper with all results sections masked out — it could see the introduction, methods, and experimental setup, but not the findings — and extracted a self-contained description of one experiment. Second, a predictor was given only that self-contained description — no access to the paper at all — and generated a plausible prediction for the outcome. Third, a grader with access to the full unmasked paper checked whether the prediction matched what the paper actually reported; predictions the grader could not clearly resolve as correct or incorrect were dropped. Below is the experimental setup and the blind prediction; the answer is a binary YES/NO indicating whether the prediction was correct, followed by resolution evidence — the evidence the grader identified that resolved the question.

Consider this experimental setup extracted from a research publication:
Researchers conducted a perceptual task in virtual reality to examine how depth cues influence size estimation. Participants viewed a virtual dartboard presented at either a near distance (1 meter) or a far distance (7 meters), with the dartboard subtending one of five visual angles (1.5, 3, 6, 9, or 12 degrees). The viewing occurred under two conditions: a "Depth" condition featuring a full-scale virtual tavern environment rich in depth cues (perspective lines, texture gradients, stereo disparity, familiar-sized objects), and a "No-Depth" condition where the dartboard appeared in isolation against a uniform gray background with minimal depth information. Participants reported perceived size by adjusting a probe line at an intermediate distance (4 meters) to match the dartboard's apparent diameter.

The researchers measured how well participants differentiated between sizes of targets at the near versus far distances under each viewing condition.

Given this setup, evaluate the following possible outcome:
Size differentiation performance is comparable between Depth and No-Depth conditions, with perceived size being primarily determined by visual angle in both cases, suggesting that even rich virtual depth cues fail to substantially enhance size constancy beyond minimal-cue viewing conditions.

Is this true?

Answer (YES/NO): NO